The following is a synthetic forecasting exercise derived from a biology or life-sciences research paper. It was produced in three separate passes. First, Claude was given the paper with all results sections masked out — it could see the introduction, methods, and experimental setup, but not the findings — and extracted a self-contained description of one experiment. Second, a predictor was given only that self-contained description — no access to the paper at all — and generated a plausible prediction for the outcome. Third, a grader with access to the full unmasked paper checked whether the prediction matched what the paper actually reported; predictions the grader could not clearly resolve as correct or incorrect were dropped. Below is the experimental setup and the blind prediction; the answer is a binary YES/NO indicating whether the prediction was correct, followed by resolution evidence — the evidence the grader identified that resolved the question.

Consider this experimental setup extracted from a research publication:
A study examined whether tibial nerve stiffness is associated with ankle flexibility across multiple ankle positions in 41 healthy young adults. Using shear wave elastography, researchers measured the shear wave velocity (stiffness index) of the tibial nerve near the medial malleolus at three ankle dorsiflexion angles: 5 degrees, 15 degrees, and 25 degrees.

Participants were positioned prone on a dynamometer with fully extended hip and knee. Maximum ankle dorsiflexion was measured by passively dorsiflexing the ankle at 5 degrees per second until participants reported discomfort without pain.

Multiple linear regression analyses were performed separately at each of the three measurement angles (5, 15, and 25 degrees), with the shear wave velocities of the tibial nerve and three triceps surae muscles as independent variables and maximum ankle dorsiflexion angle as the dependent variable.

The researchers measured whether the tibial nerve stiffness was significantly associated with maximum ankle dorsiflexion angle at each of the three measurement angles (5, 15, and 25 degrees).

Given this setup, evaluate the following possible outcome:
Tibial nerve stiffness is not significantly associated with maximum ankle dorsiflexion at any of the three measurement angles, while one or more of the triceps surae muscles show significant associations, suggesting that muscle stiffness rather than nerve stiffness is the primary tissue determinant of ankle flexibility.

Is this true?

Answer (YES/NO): NO